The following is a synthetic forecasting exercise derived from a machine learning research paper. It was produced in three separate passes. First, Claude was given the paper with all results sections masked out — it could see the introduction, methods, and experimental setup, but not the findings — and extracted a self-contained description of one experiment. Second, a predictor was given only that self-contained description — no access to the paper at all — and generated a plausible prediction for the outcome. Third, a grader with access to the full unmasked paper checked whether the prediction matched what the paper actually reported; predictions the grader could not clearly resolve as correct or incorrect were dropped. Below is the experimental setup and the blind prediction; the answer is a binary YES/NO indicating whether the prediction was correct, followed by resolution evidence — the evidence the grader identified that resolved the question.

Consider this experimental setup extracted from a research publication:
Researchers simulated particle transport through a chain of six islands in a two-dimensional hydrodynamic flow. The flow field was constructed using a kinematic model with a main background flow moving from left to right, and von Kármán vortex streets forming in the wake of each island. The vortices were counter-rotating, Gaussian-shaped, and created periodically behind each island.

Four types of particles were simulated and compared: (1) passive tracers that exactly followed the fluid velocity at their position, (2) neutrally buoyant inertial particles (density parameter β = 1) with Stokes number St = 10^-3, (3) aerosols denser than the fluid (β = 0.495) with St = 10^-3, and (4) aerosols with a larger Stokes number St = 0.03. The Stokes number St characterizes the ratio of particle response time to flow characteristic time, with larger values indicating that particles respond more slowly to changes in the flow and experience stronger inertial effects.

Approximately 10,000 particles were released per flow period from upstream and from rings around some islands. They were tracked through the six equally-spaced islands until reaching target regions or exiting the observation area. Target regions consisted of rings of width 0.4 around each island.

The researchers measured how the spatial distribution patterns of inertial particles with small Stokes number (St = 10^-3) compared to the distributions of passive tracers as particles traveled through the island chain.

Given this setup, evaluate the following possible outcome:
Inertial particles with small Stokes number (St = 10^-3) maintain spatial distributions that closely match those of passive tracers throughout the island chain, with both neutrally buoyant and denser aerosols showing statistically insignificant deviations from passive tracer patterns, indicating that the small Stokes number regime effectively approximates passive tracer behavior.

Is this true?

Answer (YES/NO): NO